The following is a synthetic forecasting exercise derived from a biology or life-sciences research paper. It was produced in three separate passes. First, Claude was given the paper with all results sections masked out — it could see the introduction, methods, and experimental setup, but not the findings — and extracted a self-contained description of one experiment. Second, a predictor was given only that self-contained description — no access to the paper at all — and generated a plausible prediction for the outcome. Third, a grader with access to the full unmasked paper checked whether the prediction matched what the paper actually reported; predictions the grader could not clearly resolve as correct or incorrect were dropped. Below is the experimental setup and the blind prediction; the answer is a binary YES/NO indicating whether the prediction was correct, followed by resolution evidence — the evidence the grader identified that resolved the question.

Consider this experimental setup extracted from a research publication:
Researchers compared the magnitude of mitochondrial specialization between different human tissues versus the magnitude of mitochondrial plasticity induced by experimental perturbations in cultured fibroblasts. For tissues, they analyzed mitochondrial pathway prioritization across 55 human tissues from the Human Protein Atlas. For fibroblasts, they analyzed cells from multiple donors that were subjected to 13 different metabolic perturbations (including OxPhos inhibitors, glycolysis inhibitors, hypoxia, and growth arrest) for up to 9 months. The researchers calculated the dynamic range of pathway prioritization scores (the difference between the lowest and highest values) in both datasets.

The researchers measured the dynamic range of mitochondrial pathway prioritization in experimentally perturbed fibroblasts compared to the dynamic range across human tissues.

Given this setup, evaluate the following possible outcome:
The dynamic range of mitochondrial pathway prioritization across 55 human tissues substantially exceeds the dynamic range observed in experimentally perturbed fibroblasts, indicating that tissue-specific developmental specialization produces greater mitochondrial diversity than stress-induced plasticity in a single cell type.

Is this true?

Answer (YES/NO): YES